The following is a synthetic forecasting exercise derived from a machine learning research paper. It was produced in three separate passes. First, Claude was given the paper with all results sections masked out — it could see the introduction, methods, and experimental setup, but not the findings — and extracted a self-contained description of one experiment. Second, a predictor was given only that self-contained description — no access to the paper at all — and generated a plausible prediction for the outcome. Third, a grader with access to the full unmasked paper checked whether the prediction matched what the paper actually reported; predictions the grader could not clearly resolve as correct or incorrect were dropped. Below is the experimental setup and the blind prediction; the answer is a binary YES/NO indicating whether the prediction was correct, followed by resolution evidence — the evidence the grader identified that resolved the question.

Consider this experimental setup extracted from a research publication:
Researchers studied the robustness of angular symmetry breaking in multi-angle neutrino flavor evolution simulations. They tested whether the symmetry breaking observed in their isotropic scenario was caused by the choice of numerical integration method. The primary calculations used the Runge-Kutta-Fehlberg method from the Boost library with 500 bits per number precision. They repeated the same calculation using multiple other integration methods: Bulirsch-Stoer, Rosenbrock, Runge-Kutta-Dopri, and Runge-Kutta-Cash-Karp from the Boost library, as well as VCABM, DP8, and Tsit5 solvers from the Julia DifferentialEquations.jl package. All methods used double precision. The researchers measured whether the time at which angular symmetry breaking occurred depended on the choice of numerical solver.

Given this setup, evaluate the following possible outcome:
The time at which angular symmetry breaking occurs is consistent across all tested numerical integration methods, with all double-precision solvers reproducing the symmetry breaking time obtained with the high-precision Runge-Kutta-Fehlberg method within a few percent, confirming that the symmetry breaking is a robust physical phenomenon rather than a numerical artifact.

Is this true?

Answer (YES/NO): NO